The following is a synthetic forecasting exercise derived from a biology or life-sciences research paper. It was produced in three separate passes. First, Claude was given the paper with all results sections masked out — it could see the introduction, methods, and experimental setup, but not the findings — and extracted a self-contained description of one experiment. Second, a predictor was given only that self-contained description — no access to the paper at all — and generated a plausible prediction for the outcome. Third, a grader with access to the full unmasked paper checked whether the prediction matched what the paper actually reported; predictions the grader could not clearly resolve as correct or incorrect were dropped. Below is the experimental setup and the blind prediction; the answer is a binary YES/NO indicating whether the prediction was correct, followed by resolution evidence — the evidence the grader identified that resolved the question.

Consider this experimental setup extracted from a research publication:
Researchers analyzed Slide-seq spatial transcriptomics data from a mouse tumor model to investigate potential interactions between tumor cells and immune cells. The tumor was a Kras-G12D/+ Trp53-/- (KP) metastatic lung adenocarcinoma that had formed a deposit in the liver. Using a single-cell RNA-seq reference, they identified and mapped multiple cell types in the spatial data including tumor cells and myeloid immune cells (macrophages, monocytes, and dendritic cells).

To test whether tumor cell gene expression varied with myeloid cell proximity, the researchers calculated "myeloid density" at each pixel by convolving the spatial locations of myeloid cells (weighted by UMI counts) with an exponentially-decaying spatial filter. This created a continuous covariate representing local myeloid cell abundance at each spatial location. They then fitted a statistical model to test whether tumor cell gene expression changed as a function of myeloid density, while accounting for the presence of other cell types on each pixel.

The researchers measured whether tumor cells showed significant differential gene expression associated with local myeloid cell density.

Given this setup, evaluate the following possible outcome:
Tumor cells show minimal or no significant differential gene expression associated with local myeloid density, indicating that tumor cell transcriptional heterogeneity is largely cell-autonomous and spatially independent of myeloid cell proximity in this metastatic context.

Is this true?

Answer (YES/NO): NO